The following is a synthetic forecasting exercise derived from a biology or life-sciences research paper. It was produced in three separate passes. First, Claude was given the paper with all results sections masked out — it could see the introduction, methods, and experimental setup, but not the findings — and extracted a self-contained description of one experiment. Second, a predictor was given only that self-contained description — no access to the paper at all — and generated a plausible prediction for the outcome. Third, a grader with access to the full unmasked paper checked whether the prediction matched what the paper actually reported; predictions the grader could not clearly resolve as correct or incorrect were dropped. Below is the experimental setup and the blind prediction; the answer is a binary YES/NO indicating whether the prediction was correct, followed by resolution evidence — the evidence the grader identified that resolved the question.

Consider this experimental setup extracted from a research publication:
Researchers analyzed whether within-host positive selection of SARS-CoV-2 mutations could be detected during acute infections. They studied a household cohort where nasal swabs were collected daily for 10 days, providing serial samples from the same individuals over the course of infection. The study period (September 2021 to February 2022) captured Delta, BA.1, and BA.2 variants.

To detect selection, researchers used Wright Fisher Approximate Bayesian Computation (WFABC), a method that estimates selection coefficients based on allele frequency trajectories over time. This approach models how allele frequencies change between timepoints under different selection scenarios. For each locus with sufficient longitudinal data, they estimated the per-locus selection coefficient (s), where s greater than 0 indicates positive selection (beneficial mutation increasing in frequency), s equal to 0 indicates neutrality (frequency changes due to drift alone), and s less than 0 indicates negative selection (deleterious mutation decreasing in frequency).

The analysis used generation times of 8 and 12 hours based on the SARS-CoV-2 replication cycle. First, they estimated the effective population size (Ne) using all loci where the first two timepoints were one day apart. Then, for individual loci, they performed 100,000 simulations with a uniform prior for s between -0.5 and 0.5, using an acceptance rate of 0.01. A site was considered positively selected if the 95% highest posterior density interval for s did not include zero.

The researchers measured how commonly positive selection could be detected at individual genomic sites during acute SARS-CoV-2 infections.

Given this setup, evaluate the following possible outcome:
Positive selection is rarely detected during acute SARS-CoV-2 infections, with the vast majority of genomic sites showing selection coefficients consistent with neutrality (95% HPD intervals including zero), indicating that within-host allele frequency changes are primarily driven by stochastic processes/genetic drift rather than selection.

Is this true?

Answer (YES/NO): YES